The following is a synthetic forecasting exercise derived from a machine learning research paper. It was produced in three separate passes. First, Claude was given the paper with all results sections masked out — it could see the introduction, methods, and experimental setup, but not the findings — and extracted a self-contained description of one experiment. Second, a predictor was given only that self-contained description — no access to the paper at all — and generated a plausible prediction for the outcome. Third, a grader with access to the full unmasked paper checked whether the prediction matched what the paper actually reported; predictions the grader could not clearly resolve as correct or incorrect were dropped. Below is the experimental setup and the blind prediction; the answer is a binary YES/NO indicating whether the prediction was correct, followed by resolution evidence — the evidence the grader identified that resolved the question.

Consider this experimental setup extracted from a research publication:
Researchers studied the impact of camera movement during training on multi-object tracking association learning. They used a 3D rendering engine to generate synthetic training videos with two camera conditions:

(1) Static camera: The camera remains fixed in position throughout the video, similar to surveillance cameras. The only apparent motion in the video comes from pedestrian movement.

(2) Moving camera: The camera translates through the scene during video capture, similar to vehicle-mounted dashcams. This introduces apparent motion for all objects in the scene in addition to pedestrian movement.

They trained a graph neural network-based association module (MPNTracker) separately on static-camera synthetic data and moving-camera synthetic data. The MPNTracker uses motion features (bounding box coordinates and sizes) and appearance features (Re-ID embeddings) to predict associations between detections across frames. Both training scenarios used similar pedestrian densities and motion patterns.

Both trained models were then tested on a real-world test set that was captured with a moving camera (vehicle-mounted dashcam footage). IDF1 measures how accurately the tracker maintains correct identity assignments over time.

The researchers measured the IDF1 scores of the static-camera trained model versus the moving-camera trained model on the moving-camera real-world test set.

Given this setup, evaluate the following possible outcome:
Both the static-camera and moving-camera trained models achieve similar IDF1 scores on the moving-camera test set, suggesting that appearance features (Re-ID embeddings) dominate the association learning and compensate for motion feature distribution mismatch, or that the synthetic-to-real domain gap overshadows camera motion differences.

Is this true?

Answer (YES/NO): NO